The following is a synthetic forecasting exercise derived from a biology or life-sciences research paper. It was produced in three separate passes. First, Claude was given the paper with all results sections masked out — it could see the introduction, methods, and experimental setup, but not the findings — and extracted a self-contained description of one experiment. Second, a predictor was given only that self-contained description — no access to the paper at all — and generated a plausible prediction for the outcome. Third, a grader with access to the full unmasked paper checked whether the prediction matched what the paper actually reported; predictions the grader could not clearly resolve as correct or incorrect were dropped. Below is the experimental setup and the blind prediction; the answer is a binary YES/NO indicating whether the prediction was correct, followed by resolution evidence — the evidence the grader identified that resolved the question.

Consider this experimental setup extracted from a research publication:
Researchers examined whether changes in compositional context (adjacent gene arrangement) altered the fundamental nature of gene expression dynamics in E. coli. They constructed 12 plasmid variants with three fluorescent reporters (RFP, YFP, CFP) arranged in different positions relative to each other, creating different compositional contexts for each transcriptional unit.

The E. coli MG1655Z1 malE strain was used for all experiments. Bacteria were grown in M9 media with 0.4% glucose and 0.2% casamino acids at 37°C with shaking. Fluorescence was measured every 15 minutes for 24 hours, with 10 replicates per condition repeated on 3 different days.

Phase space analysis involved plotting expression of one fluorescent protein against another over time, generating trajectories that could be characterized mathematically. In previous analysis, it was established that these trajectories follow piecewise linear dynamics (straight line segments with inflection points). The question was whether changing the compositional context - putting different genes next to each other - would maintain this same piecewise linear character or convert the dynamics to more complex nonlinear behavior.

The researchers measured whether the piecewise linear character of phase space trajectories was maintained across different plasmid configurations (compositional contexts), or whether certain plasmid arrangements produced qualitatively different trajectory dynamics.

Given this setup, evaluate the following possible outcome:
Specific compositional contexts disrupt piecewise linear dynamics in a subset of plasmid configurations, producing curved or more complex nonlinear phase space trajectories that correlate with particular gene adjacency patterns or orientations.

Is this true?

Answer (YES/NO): NO